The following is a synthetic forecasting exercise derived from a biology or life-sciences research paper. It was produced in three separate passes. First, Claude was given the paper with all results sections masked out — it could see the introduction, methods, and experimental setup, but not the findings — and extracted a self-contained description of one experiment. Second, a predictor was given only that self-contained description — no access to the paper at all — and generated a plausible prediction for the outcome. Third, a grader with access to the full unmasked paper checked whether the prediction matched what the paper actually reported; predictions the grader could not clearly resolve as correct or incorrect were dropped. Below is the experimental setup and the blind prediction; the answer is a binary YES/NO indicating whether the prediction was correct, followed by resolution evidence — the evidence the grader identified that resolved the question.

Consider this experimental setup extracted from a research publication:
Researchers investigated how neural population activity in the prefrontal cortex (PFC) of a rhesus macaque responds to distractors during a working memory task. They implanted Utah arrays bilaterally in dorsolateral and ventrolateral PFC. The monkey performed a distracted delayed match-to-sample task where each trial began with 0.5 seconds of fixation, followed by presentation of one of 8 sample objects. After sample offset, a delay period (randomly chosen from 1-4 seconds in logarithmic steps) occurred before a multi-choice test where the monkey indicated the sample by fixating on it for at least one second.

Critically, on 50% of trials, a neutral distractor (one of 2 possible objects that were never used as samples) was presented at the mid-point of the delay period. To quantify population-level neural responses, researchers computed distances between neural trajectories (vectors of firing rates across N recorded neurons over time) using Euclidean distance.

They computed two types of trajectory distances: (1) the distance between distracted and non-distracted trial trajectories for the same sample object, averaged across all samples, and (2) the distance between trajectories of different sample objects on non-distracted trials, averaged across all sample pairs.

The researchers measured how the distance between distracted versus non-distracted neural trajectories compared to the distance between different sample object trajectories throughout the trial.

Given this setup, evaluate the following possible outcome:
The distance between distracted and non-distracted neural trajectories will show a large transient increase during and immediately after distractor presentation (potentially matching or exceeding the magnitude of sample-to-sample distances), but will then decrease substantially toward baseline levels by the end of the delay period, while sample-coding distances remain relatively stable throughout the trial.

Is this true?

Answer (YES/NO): NO